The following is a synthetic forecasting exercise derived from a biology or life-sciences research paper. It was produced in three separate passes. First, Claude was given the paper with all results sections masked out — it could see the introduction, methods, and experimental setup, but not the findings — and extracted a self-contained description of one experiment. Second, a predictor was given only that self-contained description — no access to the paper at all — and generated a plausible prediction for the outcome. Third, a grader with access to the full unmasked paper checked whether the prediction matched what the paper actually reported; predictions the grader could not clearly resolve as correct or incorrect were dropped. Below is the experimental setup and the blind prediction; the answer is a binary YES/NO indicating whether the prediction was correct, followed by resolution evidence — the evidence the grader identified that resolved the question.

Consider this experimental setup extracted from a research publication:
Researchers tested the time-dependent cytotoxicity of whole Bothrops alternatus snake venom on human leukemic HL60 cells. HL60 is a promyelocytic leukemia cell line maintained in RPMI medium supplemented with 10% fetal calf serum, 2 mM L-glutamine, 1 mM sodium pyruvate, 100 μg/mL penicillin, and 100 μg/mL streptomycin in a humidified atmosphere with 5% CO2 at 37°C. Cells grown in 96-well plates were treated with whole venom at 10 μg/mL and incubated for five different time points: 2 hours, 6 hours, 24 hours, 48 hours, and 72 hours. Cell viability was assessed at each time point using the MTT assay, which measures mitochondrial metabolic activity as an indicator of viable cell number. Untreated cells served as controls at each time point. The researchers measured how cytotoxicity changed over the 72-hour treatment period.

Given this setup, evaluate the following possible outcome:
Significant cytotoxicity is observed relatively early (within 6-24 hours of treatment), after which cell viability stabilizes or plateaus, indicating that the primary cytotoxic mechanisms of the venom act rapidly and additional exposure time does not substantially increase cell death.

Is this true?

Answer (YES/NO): YES